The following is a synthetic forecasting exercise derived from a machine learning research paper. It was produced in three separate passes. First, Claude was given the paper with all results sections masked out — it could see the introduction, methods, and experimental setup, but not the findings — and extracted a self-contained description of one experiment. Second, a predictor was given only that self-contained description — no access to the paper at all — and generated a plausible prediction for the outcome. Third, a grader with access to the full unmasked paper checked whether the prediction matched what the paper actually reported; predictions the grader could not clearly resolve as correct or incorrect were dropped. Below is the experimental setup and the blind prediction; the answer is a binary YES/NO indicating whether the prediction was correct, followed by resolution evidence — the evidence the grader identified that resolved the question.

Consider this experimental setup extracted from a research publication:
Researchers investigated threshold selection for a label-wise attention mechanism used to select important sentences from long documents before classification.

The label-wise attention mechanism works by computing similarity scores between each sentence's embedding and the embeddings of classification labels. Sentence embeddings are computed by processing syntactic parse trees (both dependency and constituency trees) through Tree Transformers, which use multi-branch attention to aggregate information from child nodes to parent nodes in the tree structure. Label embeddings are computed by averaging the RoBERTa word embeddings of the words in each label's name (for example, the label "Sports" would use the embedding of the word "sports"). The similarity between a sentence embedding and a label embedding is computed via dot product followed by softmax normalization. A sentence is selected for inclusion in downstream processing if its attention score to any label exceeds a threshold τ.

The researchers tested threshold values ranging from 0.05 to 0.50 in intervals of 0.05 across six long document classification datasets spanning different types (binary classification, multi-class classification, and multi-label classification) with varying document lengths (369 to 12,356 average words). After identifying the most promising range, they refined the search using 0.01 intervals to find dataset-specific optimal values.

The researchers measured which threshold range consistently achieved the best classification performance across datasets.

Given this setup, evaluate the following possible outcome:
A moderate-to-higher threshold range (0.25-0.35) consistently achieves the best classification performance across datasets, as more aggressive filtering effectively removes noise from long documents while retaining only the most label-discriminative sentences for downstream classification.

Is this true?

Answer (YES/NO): NO